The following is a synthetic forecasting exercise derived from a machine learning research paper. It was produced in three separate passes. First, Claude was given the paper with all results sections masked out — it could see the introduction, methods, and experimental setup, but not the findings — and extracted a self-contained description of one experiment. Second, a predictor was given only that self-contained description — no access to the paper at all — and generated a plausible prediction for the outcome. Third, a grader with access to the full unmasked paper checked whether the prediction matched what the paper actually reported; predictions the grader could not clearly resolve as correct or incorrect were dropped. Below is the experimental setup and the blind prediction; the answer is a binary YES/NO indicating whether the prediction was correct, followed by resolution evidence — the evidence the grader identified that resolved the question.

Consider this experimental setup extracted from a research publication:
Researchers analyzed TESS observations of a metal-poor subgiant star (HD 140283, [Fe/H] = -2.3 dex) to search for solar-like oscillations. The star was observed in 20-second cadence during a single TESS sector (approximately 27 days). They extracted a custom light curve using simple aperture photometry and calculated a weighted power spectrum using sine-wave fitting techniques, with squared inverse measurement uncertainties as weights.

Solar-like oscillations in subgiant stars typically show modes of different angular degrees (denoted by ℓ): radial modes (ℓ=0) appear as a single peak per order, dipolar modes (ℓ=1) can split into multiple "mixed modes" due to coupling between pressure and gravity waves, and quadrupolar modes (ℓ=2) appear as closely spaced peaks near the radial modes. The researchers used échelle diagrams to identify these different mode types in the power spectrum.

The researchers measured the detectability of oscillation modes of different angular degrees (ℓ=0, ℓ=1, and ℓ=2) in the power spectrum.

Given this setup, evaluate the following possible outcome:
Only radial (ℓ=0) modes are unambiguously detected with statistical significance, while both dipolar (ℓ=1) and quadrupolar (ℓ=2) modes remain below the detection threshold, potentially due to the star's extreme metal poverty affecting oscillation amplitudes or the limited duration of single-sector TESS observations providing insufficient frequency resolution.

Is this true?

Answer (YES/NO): NO